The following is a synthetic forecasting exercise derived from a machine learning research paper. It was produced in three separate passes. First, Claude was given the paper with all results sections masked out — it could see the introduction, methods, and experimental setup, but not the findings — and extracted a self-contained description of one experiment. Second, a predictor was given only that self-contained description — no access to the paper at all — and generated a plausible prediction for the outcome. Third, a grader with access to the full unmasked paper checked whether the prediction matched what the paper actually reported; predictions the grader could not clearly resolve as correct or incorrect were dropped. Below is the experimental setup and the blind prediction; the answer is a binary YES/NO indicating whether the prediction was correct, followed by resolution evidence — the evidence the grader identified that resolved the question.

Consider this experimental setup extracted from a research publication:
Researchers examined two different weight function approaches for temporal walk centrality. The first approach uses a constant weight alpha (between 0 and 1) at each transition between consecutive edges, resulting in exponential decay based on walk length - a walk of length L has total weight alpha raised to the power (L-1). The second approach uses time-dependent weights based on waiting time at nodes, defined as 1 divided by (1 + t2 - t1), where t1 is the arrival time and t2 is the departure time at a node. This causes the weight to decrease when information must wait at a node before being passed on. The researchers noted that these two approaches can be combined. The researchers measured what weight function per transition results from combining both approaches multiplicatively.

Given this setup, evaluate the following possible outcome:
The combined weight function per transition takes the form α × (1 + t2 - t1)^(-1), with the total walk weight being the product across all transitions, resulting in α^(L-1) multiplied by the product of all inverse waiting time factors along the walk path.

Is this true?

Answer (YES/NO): YES